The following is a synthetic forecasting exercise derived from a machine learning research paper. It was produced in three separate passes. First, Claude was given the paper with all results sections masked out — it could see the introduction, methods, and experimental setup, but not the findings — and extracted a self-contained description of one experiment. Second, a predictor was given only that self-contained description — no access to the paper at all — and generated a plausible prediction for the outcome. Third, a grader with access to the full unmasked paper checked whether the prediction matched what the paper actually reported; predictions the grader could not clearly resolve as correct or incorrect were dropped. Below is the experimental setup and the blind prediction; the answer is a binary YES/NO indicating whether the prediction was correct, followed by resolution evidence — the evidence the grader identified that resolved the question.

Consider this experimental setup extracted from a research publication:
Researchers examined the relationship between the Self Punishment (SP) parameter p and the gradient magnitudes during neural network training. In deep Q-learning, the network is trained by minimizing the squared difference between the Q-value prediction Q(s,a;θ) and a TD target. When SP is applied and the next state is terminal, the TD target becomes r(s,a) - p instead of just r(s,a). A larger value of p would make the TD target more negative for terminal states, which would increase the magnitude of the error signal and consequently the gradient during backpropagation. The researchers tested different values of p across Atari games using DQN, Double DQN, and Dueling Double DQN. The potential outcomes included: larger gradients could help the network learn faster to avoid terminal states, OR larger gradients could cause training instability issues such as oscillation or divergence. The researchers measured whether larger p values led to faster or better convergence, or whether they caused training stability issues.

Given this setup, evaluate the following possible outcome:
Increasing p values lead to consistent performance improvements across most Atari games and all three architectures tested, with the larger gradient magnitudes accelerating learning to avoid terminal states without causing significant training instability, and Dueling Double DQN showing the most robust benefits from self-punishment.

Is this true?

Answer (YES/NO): NO